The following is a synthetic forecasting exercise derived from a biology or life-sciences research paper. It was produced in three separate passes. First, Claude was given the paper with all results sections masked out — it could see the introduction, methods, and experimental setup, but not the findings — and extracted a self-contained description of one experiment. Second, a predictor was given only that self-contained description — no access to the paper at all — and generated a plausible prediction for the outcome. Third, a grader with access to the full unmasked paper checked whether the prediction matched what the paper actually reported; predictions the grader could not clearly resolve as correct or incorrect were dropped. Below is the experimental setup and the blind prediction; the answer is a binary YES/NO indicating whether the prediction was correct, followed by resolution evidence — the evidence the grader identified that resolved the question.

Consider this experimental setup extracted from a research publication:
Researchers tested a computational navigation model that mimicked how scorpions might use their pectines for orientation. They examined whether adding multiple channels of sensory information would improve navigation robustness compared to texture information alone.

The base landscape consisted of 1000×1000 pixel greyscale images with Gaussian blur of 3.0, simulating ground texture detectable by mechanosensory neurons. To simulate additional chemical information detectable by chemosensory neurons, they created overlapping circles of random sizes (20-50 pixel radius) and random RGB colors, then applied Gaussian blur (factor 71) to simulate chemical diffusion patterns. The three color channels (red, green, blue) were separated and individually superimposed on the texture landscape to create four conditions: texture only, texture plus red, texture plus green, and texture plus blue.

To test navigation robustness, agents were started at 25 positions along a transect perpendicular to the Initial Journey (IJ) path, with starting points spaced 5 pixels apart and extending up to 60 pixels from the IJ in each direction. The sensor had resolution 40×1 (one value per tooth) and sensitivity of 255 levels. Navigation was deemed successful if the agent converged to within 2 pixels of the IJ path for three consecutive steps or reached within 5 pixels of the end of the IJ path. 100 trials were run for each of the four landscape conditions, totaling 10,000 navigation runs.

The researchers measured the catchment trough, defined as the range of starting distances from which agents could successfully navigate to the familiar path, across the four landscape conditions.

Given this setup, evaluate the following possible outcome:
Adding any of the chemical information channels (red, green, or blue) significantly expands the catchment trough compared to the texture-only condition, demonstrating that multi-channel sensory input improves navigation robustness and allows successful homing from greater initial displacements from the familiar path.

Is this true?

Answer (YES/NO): YES